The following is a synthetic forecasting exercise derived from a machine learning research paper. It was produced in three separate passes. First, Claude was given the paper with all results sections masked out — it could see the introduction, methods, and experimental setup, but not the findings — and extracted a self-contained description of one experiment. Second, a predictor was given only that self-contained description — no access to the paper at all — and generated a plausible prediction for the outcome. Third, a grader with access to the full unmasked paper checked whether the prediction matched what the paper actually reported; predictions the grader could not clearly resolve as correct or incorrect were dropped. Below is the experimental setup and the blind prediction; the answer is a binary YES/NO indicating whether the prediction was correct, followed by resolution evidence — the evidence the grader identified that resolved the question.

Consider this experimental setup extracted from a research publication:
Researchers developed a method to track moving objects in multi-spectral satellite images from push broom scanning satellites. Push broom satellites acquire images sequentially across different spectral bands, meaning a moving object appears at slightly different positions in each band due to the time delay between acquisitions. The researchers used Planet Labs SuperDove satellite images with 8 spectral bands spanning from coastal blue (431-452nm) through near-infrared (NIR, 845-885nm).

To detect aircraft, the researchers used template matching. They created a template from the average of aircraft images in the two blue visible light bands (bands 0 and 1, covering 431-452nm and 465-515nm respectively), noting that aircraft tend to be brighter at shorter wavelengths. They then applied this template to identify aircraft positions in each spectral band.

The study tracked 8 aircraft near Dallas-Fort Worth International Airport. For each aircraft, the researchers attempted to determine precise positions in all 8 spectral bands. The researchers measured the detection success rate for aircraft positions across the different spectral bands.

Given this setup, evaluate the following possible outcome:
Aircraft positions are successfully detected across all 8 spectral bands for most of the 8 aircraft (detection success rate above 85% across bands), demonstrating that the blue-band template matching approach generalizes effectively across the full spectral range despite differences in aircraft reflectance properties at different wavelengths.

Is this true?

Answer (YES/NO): NO